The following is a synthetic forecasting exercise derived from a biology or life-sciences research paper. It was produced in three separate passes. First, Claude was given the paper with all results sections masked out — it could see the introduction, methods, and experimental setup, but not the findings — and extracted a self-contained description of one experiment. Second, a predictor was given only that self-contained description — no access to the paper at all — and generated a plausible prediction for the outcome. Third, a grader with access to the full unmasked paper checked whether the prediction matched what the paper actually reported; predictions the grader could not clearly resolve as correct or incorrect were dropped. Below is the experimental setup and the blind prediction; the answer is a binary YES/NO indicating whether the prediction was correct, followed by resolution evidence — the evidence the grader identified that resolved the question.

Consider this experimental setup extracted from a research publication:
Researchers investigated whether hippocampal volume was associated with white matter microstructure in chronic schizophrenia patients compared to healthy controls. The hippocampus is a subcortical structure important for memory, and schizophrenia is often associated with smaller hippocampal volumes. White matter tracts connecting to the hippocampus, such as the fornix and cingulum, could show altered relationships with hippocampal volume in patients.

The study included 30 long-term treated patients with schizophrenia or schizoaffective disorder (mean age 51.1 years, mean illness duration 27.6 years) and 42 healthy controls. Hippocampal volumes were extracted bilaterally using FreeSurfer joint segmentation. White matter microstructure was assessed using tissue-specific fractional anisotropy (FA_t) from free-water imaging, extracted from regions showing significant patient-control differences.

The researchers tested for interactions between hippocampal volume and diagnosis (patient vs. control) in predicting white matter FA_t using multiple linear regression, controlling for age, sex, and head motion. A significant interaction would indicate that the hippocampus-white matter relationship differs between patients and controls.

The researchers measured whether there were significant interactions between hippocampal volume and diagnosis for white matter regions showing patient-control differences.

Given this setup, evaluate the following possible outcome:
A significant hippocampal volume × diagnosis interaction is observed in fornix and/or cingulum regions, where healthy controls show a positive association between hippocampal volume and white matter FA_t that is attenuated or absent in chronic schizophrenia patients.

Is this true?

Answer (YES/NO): NO